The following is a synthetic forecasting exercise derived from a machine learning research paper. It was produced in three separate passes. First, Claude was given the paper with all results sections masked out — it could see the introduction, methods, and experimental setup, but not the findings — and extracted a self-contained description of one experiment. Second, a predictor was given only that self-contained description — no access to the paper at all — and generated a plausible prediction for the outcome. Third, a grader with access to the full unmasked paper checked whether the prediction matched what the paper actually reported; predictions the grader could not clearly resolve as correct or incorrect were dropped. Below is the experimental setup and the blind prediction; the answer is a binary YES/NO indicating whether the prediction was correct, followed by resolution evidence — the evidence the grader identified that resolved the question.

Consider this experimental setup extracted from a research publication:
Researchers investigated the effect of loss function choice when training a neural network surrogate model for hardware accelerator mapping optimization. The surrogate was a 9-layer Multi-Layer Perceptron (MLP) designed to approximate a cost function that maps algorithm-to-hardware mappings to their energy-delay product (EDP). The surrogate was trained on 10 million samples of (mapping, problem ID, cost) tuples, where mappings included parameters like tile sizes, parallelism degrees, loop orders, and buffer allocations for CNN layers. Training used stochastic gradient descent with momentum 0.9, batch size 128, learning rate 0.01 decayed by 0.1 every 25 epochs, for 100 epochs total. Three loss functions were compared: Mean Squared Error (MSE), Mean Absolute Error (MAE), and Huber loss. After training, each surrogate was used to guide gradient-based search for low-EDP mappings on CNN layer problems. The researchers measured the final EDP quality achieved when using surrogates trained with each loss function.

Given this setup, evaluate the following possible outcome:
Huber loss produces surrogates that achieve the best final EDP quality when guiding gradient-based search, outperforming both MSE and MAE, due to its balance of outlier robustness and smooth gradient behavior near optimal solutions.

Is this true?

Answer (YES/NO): YES